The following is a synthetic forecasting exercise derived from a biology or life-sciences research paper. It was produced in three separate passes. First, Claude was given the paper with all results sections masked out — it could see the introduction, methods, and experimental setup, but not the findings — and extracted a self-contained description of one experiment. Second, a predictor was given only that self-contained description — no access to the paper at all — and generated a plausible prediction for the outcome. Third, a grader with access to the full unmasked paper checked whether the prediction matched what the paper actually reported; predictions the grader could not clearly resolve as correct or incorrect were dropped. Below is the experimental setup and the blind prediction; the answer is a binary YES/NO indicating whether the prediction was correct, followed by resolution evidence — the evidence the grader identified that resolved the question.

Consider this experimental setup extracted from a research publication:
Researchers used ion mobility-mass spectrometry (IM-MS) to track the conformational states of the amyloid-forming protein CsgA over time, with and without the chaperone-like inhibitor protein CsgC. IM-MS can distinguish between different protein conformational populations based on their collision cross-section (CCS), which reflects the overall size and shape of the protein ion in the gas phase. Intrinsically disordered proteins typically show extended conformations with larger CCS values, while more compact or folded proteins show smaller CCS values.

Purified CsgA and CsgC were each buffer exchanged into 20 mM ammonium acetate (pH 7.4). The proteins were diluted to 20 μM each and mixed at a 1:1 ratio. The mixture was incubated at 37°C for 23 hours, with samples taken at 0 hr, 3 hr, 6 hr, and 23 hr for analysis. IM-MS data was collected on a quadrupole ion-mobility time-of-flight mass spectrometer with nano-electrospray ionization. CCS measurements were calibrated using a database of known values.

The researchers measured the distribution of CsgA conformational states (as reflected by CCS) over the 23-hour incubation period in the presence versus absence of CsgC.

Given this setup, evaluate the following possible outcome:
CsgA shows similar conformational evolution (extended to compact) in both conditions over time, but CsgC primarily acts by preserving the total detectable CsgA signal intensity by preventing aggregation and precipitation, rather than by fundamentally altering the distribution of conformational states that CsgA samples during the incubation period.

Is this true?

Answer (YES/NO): NO